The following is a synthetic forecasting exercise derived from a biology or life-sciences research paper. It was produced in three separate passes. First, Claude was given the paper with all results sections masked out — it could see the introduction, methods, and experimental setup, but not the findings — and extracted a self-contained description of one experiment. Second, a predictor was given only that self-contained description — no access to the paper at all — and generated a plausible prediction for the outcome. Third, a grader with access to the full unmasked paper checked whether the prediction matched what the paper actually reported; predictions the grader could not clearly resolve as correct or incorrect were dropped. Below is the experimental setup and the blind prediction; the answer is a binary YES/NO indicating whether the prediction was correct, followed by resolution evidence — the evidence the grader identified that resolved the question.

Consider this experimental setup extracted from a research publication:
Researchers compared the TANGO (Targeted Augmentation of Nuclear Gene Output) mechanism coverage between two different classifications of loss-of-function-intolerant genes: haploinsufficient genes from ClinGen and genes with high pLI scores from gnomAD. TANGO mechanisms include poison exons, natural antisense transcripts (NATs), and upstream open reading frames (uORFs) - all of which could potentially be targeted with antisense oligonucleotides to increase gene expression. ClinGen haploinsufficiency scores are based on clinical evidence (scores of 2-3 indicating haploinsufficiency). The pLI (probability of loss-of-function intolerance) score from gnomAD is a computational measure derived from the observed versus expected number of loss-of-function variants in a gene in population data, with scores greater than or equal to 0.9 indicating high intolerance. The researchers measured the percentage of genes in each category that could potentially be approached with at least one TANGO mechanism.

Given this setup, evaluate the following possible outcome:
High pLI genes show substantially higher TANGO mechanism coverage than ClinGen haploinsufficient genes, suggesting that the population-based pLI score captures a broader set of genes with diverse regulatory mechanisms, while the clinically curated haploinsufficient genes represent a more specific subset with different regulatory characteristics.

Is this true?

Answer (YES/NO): NO